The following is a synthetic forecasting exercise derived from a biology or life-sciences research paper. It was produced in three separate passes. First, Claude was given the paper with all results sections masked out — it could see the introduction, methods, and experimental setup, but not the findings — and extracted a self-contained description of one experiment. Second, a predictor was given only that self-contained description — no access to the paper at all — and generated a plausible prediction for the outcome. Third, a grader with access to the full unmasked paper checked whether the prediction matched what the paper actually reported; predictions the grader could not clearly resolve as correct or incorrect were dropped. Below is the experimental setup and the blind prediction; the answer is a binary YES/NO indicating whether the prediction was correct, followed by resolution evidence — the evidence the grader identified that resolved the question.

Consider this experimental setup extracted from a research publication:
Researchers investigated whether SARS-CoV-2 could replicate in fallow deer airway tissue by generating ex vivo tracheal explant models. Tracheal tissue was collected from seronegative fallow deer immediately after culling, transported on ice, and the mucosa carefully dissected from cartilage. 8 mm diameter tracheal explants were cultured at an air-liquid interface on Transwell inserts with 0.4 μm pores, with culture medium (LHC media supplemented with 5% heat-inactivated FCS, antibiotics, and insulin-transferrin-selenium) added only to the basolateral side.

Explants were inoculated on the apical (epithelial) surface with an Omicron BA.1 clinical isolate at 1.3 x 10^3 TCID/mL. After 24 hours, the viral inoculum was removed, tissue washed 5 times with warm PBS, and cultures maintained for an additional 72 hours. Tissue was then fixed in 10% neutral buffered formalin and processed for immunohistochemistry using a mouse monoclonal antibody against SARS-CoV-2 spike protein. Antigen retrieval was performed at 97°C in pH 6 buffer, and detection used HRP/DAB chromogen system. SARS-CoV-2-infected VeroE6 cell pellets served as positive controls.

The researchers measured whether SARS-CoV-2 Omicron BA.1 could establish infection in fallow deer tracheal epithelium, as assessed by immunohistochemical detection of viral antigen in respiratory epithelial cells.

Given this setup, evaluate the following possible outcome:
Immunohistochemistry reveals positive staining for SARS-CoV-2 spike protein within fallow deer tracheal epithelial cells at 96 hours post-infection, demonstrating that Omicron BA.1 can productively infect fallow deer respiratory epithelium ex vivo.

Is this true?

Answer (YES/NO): NO